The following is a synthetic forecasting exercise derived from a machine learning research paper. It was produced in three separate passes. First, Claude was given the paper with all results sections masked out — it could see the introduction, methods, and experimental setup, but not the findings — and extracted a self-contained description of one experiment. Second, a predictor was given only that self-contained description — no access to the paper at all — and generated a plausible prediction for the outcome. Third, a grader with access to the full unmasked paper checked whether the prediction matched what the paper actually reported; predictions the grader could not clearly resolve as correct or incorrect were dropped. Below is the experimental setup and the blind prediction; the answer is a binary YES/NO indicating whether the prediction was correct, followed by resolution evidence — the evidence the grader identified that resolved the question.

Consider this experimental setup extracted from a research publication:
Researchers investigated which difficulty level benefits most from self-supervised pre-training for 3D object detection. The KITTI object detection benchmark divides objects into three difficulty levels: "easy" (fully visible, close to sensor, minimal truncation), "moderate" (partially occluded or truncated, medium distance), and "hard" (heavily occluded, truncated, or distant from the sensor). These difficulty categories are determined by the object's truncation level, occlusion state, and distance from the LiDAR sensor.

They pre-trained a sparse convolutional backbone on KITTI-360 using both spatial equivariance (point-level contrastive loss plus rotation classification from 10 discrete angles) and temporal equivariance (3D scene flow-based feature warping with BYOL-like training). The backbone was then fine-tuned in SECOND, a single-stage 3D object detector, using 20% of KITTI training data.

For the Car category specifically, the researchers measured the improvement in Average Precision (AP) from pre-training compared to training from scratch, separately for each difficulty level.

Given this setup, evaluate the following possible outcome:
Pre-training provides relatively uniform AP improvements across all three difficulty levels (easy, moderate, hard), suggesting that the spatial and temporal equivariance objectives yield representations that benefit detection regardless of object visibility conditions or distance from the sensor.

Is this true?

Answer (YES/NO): NO